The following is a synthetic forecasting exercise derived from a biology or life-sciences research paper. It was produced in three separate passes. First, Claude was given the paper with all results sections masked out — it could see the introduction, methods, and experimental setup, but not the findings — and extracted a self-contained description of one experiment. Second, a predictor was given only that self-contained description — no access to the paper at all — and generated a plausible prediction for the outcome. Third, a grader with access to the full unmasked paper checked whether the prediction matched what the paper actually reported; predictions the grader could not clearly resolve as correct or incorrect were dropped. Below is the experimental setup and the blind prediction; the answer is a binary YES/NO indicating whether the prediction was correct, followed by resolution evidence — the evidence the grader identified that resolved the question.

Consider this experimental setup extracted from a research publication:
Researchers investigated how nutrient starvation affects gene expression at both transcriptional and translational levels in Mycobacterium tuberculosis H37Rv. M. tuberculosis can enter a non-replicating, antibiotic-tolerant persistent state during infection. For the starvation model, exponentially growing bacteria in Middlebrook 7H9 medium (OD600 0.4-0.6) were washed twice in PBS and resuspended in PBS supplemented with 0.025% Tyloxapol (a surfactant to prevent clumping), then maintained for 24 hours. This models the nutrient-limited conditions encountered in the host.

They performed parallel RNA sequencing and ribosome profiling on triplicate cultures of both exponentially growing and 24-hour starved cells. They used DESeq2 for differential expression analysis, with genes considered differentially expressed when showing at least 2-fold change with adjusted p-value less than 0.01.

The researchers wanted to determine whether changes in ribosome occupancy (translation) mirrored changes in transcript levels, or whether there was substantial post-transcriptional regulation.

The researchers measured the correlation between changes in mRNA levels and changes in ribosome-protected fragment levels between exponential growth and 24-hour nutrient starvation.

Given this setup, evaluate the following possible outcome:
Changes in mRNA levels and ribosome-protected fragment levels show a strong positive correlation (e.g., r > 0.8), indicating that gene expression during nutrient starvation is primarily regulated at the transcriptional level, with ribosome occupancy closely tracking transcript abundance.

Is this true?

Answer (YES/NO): NO